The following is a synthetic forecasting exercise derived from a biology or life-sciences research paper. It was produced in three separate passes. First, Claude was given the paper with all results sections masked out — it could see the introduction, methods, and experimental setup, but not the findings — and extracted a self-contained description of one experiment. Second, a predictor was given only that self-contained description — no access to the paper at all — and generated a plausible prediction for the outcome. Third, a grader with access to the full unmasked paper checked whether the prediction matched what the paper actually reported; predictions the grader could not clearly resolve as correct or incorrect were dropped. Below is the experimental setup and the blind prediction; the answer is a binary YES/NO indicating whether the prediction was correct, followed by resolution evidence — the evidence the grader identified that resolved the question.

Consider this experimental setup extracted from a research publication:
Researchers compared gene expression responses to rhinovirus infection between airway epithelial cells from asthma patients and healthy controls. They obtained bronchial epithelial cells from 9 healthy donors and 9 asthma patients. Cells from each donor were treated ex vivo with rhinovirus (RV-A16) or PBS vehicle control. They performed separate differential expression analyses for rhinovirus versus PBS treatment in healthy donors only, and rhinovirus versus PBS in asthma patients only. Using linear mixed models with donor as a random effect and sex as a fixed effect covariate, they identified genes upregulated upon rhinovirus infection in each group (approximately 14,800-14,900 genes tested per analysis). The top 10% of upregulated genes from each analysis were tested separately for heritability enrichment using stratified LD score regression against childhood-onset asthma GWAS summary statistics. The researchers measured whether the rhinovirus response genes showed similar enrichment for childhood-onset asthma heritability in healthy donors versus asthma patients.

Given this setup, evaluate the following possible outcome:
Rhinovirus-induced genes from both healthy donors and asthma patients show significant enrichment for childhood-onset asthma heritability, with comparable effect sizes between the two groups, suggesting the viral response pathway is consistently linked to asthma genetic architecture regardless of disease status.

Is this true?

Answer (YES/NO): NO